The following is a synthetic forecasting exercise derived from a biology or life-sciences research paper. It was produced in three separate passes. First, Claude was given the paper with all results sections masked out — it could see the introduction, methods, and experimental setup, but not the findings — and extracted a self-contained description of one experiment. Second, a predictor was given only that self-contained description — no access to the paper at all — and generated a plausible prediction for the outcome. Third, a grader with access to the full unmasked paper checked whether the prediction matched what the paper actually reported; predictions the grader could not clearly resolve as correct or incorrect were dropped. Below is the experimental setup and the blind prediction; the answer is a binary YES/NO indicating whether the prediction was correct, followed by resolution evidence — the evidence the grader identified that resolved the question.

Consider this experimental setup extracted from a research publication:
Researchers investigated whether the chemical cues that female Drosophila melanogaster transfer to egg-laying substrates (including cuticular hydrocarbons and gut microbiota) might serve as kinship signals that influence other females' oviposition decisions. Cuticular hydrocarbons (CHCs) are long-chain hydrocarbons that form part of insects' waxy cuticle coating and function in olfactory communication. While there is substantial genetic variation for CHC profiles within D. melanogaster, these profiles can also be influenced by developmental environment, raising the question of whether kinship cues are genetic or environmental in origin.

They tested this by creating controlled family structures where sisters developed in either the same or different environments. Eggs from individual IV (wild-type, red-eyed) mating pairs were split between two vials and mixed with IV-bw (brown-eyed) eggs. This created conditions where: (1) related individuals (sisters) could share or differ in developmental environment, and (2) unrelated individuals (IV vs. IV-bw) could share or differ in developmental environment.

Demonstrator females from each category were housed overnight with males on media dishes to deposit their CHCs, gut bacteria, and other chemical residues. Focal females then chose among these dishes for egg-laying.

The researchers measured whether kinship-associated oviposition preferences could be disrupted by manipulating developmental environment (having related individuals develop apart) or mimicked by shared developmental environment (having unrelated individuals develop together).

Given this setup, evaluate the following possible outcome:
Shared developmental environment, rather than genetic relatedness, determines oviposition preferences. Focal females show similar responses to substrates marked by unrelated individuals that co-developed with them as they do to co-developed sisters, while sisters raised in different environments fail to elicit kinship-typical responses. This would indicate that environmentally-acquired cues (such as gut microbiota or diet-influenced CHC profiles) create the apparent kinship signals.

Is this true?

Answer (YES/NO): NO